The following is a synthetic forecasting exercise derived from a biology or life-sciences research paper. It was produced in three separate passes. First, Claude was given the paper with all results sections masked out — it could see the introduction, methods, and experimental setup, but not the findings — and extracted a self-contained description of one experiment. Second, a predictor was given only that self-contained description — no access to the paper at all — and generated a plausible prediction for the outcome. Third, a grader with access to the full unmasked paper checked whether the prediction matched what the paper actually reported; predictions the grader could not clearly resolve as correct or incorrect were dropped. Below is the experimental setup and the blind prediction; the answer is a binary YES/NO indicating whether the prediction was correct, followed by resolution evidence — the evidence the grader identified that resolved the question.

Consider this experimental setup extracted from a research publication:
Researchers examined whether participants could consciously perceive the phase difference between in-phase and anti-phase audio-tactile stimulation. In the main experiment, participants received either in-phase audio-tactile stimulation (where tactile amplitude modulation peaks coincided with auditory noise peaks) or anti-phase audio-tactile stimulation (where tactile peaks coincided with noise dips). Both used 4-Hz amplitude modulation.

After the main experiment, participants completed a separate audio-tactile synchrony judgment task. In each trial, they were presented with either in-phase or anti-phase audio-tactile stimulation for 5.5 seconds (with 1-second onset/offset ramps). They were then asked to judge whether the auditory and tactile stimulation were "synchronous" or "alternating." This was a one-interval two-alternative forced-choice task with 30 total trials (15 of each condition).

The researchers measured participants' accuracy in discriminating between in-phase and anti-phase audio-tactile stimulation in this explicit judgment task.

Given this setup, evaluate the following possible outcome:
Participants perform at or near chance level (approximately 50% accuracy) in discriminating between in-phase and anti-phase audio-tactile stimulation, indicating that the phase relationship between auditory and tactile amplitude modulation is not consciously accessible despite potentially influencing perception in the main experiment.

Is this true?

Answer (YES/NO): YES